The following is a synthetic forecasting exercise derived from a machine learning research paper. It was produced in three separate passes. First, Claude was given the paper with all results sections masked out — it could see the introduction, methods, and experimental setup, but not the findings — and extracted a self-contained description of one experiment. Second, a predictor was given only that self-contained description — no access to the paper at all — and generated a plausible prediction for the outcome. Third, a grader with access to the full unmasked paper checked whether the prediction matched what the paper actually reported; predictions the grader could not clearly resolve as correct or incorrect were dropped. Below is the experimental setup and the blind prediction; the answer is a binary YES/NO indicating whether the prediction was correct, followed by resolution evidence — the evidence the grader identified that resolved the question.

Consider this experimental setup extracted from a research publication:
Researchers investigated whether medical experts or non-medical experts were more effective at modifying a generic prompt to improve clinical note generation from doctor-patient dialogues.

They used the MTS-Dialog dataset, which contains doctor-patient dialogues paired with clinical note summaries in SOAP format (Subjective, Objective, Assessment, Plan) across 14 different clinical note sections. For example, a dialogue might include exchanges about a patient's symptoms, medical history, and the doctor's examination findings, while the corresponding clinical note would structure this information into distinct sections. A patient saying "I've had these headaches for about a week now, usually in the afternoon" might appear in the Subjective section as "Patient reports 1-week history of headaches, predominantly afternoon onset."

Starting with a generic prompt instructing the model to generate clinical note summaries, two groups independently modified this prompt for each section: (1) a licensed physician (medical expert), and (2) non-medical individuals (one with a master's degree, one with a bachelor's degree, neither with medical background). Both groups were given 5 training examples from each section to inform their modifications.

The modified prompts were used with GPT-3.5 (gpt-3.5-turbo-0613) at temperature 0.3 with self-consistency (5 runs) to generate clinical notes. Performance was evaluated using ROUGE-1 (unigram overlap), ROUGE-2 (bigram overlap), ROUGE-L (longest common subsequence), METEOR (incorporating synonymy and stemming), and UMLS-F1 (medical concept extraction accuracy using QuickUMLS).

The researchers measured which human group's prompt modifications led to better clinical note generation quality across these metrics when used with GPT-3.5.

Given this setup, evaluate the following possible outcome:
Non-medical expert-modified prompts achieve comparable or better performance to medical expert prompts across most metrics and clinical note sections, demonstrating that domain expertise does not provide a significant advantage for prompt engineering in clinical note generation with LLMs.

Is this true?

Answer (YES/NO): YES